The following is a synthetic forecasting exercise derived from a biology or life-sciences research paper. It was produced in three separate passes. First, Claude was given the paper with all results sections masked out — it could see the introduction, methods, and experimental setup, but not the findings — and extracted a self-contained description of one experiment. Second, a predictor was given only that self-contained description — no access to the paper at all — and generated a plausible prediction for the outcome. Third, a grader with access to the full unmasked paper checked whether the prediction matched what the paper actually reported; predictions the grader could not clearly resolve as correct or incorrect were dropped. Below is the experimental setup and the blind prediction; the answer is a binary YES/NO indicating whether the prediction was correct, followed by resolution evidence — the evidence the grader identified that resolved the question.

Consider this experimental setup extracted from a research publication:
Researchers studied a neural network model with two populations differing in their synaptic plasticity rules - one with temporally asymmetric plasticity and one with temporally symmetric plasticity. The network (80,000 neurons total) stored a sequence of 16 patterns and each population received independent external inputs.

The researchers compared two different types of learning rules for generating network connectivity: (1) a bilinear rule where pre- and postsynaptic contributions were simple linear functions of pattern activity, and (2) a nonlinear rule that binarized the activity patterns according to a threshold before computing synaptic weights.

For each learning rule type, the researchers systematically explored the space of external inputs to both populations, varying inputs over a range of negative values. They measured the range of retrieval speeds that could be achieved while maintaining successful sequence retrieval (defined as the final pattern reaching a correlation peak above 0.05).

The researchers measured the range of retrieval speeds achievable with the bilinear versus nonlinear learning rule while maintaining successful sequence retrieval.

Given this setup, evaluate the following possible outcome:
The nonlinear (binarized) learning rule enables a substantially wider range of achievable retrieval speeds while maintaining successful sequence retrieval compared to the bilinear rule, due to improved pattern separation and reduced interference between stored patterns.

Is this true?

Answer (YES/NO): NO